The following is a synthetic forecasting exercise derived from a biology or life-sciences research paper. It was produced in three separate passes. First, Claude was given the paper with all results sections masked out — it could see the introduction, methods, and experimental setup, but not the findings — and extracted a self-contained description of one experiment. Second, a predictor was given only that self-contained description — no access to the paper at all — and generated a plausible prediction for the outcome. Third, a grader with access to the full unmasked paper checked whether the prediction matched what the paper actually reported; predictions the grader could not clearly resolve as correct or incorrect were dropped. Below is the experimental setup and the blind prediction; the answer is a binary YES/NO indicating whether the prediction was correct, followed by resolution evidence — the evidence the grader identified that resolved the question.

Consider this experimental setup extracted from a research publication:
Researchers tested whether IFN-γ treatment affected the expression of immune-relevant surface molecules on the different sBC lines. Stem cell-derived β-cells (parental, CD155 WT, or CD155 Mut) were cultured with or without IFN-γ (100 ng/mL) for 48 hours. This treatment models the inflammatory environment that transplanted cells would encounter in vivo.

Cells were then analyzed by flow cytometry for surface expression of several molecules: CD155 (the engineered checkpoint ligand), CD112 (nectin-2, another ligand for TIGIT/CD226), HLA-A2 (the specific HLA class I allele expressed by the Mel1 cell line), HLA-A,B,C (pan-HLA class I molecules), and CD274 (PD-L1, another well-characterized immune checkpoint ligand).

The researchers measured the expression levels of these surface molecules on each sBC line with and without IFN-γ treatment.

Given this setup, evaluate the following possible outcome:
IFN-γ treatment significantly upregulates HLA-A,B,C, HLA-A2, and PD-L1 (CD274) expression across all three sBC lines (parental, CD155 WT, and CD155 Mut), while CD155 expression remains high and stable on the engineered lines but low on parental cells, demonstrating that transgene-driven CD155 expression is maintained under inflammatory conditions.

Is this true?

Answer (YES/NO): YES